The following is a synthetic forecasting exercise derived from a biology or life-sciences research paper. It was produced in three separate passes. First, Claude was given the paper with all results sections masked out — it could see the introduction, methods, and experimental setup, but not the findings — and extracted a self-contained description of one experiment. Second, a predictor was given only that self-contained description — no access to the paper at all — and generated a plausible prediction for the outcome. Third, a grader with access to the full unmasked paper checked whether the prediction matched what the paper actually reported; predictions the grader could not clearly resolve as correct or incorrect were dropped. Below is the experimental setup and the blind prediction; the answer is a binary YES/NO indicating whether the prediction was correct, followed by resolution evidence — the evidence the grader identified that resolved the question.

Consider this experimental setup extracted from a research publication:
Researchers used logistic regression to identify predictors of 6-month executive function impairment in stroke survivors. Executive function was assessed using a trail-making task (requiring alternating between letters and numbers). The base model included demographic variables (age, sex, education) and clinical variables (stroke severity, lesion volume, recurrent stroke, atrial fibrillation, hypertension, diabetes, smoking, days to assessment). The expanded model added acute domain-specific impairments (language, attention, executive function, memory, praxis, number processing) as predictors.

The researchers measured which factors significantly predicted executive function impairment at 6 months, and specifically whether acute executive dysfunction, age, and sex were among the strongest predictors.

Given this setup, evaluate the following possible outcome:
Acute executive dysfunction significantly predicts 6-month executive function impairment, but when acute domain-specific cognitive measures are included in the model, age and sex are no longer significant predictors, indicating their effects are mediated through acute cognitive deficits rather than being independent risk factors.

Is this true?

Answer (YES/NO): NO